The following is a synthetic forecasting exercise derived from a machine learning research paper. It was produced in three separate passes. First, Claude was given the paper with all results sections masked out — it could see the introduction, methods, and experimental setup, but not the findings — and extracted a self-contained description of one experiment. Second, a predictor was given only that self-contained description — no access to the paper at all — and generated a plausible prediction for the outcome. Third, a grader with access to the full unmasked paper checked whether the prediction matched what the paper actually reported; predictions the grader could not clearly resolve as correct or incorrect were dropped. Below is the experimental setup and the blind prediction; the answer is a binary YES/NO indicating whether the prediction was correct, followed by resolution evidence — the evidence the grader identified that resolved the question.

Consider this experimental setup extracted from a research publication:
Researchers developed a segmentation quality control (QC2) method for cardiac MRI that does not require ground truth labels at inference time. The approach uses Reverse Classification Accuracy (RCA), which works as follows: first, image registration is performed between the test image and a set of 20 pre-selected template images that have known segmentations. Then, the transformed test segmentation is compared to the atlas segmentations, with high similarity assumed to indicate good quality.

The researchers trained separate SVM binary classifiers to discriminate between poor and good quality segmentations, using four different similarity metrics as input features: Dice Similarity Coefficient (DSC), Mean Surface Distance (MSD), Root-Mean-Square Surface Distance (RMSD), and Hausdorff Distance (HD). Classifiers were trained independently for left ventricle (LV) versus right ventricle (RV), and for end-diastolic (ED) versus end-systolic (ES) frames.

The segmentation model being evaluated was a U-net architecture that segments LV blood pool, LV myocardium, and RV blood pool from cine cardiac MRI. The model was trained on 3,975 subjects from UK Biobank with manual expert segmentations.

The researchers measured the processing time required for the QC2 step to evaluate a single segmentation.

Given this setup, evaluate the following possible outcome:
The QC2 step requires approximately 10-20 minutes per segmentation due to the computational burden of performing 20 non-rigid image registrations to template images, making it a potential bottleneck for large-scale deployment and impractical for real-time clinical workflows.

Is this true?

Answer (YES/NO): NO